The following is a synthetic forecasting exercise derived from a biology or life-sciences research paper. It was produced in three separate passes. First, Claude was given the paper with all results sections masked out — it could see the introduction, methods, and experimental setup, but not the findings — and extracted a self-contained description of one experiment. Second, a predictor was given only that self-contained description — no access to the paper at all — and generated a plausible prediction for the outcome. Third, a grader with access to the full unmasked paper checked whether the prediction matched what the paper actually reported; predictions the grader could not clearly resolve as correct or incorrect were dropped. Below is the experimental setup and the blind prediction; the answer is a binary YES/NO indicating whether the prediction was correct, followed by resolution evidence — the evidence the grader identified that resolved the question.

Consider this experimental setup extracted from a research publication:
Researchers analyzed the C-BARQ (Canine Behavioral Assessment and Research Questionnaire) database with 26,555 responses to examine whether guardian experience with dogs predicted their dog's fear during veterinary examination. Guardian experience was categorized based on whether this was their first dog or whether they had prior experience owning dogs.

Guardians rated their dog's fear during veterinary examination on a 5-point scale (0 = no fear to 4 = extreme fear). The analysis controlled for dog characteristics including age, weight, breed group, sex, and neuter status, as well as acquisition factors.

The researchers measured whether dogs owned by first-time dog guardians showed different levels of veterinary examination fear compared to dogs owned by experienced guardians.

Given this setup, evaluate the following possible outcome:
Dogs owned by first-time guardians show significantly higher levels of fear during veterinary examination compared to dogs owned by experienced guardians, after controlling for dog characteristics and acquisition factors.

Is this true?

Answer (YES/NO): YES